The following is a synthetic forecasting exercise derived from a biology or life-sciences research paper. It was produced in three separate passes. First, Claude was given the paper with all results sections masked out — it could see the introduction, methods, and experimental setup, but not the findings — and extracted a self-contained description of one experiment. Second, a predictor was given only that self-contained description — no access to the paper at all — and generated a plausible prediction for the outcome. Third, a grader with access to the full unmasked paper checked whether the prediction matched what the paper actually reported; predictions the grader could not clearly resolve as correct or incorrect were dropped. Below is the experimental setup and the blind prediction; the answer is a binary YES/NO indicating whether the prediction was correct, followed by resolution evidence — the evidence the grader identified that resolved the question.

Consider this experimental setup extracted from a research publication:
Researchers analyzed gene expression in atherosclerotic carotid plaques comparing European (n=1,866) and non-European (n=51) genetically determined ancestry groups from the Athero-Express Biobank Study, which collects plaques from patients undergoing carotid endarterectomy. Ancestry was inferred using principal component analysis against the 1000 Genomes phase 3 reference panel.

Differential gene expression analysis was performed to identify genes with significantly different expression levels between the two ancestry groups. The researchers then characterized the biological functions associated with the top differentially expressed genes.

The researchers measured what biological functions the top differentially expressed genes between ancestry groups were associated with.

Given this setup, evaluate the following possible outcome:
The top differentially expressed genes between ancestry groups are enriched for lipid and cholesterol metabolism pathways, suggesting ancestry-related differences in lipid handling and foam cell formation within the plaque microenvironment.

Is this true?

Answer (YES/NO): NO